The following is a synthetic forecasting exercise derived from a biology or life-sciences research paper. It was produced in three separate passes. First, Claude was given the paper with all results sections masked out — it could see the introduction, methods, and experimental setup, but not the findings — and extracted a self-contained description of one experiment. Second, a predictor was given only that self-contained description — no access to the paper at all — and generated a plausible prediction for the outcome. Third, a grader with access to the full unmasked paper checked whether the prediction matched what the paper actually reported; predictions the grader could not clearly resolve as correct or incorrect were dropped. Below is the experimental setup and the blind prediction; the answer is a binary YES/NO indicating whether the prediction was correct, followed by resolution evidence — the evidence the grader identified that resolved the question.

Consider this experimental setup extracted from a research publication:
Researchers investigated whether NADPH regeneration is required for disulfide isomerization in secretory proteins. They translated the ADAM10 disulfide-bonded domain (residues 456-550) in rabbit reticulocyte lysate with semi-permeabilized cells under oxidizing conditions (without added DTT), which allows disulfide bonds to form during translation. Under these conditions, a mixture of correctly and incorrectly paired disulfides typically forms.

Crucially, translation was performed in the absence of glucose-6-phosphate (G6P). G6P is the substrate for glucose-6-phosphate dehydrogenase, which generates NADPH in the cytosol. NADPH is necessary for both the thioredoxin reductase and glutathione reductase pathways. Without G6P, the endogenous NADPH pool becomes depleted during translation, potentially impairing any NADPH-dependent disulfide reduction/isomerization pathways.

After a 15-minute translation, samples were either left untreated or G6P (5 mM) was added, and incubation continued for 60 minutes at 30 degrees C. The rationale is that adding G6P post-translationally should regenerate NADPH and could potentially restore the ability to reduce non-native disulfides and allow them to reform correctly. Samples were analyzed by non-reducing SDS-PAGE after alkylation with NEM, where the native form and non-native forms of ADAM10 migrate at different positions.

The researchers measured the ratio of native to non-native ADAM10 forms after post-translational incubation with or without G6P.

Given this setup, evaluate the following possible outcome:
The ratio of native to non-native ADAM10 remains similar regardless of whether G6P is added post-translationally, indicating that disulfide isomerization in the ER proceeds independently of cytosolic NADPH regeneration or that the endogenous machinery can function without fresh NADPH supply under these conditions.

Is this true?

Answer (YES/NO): NO